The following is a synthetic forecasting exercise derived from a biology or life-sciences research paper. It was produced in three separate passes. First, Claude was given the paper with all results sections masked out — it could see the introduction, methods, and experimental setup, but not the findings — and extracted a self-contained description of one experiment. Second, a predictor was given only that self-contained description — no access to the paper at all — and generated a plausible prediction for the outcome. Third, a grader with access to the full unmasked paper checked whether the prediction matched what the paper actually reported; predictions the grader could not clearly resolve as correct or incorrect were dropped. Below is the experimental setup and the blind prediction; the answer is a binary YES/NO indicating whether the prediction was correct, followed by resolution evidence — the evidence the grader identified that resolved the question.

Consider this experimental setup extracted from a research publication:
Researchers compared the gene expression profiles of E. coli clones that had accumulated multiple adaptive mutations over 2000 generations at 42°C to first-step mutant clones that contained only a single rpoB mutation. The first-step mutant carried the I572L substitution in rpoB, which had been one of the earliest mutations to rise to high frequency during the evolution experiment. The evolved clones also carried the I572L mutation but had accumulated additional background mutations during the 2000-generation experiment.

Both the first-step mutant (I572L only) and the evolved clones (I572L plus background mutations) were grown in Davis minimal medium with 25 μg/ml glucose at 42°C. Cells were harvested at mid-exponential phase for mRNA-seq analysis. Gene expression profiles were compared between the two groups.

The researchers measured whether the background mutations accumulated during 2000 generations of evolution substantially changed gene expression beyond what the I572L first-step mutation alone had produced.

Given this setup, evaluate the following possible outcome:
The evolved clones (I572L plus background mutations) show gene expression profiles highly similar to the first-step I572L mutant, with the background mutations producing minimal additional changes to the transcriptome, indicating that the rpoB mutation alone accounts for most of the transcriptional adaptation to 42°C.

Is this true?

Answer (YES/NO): YES